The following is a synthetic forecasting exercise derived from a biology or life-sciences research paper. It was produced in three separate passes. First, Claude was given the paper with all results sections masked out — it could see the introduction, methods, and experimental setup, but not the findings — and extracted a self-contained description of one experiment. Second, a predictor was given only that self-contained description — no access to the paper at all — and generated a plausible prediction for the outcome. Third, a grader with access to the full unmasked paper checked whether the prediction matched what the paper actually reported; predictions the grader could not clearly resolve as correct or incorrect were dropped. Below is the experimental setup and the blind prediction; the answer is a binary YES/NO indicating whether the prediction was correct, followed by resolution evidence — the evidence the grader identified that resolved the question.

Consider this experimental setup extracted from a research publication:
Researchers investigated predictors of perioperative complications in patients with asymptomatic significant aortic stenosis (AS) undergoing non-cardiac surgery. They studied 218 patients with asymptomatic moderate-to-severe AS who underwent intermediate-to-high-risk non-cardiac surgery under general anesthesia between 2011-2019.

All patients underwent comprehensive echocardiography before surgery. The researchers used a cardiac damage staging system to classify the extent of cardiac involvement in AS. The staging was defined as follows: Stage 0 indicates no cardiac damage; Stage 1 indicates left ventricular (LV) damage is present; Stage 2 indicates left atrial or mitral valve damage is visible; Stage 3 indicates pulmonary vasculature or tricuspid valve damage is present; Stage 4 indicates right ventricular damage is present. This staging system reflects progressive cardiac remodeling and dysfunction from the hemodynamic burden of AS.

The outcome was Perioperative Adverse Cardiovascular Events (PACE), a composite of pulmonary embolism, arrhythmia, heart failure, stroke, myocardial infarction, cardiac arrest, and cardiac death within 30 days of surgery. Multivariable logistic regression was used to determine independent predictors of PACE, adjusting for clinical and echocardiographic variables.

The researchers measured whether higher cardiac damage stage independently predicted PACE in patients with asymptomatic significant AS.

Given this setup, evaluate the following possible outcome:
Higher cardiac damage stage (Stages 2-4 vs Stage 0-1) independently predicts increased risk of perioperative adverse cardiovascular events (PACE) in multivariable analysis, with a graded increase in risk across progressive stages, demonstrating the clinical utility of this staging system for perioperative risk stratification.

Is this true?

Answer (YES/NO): YES